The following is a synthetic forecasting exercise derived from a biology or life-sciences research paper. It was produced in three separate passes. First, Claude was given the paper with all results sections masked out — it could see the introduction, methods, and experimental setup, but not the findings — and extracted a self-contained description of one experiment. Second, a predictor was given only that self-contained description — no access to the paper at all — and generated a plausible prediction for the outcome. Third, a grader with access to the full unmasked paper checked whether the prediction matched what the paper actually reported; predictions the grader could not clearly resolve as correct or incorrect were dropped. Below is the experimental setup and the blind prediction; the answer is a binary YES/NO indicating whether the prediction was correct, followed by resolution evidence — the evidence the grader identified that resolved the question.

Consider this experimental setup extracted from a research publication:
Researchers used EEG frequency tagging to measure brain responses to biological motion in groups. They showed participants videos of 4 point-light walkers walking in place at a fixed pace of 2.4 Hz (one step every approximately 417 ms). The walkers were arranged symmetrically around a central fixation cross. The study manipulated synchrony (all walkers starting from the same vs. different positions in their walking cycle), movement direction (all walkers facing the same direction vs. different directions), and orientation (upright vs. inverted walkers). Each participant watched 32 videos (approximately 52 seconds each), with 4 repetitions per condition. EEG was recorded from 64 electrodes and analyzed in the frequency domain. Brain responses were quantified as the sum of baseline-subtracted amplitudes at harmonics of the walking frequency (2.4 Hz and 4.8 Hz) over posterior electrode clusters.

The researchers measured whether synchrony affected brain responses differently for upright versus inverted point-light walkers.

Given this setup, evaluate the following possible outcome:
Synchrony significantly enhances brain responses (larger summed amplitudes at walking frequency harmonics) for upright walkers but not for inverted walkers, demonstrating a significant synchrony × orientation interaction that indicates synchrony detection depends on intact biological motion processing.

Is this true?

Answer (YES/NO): YES